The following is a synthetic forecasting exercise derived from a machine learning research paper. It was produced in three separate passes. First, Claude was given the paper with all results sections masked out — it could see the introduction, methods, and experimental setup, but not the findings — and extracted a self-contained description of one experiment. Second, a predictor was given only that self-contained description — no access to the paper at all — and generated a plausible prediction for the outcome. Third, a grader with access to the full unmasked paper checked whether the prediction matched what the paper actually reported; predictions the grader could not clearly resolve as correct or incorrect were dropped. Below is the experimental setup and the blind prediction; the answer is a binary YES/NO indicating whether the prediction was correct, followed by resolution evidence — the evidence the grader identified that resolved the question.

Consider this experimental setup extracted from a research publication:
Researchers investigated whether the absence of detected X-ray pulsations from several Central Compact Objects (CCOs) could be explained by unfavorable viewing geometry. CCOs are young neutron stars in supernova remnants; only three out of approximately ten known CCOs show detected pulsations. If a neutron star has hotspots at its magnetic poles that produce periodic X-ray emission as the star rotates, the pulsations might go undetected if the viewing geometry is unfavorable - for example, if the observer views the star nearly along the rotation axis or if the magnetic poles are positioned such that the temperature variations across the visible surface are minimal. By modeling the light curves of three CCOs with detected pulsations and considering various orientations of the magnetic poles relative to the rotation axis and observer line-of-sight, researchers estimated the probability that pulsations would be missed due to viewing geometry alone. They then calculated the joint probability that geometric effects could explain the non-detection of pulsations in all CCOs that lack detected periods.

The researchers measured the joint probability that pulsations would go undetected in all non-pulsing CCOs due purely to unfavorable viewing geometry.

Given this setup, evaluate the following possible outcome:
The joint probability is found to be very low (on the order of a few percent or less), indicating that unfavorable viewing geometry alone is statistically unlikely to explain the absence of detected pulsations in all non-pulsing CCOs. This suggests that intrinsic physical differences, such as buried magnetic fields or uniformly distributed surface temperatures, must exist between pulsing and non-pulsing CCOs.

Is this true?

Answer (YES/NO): YES